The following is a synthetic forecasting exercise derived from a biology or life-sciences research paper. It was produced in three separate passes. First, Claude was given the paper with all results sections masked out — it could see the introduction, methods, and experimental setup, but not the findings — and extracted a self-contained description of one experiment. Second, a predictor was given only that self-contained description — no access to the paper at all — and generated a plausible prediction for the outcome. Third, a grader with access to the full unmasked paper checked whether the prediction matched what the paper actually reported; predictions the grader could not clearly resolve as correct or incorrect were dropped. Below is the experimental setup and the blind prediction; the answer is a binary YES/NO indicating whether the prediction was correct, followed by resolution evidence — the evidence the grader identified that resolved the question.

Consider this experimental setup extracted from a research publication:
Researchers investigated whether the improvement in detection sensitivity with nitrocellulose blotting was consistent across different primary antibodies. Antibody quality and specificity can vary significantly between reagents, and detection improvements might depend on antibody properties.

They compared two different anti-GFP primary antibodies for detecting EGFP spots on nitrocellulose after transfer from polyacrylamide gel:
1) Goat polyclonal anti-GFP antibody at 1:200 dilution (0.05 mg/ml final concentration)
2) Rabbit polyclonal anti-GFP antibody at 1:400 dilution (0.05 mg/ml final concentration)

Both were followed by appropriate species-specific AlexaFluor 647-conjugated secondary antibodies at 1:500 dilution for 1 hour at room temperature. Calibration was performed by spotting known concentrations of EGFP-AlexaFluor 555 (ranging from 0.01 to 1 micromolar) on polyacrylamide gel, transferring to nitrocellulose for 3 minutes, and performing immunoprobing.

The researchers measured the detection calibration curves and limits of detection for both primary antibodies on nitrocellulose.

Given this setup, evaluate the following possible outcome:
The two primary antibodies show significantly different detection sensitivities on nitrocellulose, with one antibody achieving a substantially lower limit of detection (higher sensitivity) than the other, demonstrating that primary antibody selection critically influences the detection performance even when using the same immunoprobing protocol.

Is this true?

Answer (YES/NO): NO